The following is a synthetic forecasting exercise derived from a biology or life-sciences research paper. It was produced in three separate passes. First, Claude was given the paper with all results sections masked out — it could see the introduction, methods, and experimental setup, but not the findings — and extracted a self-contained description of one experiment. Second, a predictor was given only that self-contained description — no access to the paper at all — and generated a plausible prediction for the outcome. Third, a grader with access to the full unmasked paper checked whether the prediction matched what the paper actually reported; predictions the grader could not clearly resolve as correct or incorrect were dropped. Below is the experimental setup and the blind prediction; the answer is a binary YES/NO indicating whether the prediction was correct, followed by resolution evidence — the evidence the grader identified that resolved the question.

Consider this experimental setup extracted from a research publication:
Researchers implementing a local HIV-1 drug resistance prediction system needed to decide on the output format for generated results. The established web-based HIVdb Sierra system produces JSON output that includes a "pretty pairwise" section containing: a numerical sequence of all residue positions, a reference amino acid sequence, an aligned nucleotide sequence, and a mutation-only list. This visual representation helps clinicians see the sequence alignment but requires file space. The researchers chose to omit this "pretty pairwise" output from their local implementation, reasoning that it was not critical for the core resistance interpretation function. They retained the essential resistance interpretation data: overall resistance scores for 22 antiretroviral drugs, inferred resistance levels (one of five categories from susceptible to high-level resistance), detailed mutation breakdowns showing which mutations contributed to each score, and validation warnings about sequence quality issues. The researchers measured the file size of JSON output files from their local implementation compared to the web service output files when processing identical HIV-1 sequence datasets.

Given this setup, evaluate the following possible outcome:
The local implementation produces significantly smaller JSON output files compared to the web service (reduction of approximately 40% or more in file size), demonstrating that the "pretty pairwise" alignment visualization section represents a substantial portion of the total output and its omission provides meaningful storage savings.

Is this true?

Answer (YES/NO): YES